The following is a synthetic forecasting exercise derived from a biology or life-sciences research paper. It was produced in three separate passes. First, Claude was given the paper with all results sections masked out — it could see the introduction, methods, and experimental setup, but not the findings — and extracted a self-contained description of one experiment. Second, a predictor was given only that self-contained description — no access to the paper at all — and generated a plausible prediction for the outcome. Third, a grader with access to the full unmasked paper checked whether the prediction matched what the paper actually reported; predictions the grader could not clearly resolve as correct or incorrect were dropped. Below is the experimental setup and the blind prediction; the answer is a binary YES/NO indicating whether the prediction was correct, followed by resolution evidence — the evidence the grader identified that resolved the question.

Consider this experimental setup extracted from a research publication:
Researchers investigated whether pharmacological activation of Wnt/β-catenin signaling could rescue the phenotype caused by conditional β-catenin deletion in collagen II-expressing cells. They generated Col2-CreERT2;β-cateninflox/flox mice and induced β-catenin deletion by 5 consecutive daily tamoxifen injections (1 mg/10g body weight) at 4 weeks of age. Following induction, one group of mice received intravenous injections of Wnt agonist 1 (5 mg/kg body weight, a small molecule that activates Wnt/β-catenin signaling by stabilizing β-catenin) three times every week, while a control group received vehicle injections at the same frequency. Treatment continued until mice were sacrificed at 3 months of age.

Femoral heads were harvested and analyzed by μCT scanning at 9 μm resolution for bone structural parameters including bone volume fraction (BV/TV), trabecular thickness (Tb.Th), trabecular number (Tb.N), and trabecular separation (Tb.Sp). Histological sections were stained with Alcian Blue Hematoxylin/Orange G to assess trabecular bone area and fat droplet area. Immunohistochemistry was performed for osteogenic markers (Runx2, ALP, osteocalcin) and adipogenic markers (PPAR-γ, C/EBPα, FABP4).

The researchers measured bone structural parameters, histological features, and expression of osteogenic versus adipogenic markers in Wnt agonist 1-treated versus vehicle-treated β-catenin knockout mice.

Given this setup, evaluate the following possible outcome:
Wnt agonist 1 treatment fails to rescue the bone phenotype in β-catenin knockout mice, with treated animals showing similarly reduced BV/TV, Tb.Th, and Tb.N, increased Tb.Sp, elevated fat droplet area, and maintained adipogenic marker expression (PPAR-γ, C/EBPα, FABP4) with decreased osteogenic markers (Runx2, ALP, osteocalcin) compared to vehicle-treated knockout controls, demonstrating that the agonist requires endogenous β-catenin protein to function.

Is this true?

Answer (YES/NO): YES